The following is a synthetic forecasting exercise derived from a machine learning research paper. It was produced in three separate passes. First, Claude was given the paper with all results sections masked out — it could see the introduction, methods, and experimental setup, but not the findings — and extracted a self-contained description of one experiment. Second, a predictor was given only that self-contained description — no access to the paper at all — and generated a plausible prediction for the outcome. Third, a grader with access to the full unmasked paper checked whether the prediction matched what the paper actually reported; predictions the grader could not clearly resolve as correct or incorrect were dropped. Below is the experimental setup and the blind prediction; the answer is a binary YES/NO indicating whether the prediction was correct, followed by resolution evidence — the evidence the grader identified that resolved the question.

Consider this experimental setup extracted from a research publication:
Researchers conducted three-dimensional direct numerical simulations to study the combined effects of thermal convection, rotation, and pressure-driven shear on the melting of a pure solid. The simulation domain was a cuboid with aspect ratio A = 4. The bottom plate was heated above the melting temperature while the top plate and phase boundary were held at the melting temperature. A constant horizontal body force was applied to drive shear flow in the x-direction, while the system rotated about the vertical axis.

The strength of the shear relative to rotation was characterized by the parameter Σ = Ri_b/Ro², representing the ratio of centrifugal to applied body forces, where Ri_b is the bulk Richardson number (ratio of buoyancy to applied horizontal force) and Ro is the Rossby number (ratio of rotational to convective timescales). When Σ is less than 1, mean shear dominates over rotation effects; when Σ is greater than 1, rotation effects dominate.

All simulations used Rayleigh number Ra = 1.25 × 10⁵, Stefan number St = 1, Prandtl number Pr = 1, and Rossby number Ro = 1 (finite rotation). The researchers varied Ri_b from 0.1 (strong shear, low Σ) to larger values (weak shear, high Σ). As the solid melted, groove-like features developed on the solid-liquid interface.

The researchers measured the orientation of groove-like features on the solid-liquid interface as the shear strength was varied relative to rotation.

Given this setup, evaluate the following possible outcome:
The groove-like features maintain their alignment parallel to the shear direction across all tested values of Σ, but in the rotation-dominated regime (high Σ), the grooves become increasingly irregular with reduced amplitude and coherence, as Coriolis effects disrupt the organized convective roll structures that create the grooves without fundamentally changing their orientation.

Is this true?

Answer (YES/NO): NO